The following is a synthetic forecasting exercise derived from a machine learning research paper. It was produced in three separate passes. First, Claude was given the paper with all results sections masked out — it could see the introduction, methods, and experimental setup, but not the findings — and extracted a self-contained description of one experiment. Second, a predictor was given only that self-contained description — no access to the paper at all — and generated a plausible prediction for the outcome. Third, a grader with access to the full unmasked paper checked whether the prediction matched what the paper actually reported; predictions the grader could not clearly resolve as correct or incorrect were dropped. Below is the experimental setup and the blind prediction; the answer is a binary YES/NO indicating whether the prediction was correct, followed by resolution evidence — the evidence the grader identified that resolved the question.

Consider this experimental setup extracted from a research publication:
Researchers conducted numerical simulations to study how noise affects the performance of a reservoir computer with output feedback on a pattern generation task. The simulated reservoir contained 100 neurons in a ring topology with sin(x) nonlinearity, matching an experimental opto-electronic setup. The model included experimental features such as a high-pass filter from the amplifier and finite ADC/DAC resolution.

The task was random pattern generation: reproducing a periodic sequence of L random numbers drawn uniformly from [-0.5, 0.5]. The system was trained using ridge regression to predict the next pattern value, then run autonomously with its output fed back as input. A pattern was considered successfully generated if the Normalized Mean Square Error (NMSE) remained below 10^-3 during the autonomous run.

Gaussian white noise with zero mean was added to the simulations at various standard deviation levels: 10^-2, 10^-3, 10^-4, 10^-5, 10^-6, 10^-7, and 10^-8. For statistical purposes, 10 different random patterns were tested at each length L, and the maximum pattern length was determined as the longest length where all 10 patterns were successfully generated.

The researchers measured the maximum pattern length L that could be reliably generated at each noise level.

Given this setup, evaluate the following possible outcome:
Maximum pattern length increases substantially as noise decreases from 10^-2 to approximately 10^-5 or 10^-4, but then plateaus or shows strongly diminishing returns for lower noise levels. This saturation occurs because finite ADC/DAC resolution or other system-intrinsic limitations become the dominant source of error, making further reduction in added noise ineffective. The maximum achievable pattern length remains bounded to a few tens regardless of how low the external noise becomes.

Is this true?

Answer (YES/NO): NO